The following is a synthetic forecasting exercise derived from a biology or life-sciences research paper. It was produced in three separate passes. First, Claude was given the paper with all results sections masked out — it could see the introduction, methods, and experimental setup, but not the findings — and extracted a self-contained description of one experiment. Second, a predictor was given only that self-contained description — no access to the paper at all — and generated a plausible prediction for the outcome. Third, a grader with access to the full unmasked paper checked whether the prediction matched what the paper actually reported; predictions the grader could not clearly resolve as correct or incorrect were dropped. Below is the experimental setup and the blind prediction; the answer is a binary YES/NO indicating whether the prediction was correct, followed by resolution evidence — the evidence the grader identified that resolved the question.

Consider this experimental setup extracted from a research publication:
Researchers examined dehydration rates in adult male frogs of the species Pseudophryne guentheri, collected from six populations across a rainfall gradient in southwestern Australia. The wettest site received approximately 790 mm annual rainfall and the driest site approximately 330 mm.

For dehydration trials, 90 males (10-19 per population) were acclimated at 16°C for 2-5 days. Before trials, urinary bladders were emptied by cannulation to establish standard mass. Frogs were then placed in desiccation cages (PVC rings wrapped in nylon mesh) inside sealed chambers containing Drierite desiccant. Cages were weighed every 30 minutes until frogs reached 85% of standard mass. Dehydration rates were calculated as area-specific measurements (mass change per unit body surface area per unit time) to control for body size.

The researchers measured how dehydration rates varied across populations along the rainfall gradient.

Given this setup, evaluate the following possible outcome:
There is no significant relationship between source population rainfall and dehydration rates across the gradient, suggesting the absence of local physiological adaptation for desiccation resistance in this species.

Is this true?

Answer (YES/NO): NO